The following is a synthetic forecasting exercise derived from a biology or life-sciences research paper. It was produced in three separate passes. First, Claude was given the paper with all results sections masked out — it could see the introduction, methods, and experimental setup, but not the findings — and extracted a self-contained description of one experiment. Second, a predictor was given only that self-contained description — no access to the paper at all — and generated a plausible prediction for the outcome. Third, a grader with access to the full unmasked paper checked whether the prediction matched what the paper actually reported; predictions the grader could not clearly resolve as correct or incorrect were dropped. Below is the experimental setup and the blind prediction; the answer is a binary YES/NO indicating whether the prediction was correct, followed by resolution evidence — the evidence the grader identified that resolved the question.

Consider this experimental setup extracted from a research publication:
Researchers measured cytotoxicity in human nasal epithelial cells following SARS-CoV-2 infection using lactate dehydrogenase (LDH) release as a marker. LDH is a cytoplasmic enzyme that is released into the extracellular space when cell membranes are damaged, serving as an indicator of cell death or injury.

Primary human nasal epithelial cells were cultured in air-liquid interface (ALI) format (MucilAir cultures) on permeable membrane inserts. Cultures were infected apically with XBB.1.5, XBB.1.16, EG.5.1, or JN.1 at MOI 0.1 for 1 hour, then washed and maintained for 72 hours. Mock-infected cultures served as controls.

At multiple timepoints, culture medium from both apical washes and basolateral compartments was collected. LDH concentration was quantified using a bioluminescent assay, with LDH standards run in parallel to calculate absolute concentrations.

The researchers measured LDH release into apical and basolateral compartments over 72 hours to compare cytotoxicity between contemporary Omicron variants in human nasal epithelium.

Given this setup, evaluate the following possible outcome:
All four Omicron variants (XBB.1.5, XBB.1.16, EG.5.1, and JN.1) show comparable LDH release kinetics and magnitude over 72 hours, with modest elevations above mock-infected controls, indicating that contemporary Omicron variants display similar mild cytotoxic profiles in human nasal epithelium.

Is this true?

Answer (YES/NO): NO